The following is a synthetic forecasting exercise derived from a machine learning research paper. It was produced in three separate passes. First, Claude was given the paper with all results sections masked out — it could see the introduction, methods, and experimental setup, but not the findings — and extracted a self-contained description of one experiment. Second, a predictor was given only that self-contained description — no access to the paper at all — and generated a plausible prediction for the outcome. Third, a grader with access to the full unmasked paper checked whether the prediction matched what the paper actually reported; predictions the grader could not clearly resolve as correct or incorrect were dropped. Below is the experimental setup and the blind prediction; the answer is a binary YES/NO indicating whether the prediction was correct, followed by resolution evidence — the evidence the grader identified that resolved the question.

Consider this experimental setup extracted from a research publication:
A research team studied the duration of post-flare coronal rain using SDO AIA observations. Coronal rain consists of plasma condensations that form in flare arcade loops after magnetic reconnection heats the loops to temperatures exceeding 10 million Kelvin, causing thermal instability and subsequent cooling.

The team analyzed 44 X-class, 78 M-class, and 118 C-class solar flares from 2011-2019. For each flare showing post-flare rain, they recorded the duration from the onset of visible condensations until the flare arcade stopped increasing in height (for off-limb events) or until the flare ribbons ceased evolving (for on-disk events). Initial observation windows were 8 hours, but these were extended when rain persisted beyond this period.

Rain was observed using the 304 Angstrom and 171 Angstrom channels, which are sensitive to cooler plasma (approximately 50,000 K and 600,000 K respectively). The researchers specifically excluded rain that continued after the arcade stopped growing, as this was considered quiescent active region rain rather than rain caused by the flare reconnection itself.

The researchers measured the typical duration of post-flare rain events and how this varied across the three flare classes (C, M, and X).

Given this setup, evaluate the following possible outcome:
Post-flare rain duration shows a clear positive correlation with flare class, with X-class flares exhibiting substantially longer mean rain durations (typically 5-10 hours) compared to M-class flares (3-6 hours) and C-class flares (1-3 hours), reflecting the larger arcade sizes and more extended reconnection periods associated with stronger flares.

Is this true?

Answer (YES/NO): NO